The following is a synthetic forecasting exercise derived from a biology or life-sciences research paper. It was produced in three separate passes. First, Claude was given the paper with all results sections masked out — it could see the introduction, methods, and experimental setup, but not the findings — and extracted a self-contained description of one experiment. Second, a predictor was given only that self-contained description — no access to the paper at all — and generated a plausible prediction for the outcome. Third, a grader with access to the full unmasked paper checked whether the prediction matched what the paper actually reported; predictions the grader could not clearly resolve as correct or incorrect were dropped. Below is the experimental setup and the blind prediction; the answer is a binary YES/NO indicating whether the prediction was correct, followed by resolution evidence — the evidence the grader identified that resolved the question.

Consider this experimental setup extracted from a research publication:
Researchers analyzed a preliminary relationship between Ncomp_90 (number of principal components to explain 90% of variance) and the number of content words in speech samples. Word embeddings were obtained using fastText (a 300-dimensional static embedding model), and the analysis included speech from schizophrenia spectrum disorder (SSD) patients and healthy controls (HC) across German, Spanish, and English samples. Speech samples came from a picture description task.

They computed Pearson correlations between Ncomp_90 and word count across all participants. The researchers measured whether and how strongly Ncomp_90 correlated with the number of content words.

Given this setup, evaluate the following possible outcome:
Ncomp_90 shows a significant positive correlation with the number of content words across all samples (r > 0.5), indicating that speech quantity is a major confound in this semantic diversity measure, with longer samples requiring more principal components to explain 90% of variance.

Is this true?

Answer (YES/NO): YES